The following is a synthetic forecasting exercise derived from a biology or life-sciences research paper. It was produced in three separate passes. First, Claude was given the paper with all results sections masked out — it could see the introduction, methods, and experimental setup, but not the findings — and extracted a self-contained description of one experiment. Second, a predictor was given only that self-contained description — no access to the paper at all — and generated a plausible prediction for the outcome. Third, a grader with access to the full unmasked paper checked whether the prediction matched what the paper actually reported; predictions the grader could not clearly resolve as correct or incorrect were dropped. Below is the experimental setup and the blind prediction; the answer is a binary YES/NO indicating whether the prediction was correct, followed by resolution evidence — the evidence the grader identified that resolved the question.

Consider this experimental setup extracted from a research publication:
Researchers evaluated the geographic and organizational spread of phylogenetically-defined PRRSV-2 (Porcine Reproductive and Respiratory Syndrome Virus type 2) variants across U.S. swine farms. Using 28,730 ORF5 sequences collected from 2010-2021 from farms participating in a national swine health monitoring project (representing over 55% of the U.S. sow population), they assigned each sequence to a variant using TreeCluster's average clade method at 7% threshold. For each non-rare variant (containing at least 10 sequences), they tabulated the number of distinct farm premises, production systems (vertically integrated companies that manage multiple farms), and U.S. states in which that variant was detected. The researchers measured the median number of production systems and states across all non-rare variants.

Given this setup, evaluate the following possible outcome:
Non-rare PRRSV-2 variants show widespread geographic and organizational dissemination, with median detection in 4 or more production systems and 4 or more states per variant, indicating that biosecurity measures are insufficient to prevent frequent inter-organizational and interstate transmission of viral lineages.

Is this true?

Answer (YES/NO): NO